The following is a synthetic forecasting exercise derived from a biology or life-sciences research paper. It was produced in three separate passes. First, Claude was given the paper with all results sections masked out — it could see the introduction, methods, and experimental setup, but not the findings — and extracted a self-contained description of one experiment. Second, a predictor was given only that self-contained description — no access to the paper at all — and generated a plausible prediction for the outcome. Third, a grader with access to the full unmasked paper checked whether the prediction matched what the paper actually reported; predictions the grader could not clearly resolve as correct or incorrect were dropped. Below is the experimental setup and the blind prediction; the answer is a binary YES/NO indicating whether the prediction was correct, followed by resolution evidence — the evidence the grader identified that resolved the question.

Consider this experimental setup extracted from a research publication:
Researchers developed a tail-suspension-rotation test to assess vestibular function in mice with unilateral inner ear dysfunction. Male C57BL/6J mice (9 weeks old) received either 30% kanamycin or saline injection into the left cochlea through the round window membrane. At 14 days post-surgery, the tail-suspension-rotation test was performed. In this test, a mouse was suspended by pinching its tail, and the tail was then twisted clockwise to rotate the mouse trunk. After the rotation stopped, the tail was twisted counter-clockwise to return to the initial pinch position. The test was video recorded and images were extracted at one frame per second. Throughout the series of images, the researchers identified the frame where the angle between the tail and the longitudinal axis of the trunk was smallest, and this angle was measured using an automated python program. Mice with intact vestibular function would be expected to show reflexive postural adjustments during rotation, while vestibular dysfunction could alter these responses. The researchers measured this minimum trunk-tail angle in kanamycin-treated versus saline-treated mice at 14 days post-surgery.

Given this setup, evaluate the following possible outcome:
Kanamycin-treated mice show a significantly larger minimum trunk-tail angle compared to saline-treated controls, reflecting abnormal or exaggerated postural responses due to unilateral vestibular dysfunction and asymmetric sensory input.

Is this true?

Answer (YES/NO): NO